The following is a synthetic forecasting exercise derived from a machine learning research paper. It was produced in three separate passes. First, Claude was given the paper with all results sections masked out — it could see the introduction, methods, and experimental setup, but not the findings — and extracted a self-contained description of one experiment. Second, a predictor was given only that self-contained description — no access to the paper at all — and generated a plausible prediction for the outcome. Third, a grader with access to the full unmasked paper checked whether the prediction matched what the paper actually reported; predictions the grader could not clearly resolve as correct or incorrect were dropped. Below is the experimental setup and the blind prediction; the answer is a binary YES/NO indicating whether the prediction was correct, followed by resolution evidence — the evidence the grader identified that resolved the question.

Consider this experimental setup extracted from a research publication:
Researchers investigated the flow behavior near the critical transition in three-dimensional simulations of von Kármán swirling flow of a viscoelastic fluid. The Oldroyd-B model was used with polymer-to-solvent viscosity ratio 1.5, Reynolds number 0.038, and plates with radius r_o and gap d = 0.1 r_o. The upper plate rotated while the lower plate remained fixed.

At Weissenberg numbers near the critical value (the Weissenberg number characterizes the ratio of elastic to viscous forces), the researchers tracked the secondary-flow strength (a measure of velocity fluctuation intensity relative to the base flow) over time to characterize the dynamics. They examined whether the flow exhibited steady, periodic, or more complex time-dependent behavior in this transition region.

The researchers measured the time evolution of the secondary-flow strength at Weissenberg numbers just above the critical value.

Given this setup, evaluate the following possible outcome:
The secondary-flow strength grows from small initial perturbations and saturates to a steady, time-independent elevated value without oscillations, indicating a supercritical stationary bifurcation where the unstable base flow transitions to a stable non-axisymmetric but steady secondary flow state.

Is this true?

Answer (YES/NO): NO